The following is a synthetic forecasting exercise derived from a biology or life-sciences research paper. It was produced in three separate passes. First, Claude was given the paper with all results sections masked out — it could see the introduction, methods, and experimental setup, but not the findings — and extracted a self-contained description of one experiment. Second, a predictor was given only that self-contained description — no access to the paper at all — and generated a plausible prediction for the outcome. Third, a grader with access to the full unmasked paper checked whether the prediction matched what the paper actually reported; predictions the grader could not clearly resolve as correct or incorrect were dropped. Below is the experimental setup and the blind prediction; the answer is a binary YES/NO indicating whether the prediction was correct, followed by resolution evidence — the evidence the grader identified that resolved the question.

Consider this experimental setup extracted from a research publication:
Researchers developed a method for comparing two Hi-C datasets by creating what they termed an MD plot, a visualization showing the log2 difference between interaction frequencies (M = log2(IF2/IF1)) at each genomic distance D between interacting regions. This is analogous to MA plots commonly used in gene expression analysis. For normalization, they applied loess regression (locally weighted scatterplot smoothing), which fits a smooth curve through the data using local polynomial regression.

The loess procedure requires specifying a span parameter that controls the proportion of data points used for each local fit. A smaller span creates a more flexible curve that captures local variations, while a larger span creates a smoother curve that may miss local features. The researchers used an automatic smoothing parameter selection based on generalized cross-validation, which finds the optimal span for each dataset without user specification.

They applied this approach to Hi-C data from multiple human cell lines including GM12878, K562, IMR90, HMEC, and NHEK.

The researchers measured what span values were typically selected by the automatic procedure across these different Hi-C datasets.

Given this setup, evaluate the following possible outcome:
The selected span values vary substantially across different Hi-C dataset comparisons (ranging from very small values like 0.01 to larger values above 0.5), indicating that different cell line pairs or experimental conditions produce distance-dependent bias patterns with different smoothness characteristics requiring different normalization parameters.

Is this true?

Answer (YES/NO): NO